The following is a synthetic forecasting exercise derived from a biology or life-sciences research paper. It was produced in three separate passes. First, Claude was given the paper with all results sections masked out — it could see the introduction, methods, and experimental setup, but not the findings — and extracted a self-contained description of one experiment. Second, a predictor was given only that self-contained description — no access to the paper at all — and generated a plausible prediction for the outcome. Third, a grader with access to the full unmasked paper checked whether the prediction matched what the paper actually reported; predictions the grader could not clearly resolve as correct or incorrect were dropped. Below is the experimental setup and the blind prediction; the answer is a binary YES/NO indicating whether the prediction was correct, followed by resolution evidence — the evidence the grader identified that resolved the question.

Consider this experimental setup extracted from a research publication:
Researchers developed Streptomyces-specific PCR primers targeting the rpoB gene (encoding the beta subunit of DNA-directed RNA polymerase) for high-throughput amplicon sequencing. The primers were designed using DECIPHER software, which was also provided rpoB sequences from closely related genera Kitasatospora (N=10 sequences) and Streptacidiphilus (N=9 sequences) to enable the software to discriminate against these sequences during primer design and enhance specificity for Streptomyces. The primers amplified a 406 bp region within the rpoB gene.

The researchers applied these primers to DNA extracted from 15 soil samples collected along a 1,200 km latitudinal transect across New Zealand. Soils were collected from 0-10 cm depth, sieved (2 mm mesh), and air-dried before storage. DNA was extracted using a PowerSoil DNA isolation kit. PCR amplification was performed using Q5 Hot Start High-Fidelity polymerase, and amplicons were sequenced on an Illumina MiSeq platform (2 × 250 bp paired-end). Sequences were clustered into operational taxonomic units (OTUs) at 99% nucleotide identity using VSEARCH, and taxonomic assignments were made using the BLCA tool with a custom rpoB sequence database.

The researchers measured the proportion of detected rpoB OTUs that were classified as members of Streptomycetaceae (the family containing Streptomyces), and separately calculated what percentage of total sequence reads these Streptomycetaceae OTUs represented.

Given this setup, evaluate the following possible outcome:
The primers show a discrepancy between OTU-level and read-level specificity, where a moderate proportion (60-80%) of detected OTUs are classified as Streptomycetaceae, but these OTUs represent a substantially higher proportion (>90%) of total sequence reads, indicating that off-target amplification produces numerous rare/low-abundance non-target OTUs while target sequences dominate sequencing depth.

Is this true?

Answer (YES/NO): NO